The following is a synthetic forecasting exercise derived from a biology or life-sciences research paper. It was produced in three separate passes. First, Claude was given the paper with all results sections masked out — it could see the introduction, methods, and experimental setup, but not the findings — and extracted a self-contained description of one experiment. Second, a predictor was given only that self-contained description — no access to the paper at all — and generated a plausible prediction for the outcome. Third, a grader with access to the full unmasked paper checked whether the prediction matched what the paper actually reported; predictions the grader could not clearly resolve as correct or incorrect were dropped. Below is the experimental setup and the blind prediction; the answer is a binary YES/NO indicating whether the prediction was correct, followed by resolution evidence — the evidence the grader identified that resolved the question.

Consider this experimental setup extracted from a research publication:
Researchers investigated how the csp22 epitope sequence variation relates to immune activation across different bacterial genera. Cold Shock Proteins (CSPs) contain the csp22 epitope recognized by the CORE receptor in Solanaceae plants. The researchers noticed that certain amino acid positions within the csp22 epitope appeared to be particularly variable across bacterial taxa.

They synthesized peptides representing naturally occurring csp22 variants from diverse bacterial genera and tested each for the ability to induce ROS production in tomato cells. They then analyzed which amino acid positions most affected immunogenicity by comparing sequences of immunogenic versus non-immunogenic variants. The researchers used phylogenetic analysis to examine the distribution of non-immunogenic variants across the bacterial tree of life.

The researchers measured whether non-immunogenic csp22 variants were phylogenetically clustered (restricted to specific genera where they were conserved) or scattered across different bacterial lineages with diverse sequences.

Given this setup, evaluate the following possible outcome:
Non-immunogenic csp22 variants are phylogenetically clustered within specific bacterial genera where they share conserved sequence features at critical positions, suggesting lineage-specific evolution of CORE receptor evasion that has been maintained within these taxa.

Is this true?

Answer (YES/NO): YES